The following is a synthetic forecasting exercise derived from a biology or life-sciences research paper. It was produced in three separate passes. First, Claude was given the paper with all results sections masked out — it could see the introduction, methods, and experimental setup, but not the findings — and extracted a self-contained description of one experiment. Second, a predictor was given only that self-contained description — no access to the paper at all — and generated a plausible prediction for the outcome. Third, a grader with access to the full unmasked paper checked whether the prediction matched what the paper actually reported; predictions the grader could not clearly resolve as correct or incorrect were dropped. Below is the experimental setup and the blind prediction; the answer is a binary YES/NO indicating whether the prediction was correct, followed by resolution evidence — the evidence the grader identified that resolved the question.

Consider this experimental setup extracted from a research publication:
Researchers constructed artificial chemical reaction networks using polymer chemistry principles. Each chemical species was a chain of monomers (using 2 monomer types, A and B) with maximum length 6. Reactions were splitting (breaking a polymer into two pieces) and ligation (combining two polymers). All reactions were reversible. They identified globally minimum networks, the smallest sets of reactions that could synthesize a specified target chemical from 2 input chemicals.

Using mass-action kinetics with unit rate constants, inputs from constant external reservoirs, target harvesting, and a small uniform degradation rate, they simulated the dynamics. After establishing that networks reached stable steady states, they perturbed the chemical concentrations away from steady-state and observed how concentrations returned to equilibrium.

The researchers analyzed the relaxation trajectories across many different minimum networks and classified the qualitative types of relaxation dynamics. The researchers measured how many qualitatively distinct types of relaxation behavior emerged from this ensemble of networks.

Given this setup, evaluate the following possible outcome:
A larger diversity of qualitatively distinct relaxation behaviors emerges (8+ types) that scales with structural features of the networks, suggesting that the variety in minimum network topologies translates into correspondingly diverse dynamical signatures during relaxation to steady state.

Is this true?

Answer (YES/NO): NO